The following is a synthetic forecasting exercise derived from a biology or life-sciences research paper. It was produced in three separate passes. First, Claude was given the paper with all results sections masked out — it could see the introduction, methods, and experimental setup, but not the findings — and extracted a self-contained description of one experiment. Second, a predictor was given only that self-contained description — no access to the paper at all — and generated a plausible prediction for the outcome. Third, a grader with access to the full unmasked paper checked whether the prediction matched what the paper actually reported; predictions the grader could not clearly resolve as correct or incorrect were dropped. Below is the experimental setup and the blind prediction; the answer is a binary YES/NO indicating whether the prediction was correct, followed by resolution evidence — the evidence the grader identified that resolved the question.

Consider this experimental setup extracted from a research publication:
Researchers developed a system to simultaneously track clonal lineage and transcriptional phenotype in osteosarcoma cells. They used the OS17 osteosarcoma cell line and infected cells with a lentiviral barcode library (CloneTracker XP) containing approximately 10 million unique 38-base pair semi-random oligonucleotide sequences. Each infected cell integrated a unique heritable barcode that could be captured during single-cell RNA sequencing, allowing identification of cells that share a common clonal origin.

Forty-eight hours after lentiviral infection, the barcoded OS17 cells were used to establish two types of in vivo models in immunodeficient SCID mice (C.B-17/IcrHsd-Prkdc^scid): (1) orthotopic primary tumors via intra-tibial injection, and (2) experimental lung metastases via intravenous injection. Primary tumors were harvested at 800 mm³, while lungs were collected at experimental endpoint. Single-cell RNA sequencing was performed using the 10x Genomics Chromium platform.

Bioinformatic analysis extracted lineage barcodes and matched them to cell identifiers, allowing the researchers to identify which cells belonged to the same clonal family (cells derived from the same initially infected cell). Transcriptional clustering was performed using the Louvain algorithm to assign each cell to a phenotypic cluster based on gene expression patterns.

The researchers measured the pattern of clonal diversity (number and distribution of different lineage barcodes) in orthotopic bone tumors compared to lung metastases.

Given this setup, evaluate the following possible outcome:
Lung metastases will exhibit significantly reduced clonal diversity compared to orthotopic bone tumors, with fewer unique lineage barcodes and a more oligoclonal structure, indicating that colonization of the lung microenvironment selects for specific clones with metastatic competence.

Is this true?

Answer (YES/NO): YES